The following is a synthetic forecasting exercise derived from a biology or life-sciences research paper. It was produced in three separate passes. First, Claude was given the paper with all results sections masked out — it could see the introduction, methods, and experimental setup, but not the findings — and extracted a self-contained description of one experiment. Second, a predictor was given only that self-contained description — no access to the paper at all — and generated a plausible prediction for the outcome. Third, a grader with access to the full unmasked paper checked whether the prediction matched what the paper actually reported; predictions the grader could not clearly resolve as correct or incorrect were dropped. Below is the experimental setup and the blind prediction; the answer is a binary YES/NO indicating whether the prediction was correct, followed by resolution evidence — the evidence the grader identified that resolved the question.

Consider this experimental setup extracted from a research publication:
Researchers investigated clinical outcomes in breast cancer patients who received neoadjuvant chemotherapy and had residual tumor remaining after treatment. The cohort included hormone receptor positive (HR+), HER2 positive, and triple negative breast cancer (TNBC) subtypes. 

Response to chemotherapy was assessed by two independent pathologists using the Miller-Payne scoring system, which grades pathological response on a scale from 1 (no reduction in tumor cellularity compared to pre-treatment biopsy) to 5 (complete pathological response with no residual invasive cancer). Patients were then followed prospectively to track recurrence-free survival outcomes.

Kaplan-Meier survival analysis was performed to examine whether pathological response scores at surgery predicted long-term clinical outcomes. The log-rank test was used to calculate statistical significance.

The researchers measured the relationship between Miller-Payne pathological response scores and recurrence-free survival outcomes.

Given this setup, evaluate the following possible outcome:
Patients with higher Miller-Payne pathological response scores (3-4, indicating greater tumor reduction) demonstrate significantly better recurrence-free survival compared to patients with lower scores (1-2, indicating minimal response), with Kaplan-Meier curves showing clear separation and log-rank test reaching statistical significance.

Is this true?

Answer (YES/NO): NO